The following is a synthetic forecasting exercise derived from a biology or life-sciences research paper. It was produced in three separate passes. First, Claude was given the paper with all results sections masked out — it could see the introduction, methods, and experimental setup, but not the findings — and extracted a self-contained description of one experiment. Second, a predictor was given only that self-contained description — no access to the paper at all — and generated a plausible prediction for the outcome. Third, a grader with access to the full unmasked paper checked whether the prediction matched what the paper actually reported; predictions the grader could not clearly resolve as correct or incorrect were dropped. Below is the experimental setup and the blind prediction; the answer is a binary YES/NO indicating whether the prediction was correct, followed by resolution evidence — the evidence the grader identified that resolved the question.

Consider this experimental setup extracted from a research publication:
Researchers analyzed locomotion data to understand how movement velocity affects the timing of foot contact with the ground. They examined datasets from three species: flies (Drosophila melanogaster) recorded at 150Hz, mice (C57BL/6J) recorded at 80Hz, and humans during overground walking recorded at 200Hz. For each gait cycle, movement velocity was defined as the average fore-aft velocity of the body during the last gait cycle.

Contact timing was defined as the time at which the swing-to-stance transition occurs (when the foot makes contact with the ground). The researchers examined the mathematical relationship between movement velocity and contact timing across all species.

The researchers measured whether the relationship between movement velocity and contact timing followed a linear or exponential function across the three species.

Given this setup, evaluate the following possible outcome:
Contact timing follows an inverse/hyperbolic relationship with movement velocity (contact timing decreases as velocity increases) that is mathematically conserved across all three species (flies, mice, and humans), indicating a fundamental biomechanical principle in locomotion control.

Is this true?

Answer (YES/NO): NO